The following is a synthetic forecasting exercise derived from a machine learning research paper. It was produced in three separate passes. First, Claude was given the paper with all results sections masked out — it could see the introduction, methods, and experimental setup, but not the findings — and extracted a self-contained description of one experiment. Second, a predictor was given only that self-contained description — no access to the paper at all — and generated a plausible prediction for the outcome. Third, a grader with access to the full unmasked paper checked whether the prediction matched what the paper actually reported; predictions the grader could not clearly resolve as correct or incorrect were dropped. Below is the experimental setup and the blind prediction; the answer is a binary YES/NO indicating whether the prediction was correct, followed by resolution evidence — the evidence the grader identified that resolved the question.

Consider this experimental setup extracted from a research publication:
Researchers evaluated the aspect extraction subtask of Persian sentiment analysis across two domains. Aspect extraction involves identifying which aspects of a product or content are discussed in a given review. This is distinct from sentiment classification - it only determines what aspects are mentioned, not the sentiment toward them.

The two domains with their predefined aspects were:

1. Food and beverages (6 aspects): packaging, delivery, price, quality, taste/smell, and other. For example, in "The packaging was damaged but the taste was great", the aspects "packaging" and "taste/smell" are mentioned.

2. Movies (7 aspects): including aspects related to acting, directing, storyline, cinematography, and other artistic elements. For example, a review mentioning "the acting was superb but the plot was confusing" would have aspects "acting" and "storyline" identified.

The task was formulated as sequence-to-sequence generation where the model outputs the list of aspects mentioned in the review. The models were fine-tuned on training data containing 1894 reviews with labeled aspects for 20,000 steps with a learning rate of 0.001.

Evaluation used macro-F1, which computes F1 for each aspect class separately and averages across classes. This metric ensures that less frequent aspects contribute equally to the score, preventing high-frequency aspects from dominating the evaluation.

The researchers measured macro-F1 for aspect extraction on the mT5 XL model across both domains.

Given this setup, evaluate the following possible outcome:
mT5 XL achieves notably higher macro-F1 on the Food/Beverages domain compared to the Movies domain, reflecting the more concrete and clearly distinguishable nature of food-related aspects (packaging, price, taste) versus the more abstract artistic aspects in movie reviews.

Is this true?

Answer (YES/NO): YES